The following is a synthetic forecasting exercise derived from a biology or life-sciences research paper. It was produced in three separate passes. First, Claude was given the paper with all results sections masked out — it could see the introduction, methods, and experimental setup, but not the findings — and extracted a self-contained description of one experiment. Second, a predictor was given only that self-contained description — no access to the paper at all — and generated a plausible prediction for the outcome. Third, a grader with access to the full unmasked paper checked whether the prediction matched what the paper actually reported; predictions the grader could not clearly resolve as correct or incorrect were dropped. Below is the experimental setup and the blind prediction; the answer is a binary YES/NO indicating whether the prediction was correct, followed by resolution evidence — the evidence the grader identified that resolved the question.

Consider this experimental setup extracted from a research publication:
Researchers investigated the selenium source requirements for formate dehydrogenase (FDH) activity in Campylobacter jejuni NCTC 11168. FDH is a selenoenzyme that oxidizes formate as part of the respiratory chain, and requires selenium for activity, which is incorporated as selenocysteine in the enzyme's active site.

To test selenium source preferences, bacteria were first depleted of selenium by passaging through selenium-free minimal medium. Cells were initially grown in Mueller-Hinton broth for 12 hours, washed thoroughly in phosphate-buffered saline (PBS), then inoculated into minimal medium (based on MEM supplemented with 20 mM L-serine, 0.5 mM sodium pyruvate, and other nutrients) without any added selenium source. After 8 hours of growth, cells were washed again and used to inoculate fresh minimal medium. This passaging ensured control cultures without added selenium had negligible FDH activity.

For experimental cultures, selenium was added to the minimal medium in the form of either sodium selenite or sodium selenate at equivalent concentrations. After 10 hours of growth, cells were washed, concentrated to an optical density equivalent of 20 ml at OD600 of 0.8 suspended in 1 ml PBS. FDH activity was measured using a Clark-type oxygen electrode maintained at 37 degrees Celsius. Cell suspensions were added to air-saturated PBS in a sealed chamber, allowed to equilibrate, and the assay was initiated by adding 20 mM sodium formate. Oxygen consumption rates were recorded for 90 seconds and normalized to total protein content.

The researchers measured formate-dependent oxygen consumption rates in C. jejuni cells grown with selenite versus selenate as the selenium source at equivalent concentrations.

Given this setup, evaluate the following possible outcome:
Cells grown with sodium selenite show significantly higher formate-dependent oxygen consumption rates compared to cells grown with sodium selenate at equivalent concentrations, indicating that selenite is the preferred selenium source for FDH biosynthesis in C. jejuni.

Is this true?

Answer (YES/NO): YES